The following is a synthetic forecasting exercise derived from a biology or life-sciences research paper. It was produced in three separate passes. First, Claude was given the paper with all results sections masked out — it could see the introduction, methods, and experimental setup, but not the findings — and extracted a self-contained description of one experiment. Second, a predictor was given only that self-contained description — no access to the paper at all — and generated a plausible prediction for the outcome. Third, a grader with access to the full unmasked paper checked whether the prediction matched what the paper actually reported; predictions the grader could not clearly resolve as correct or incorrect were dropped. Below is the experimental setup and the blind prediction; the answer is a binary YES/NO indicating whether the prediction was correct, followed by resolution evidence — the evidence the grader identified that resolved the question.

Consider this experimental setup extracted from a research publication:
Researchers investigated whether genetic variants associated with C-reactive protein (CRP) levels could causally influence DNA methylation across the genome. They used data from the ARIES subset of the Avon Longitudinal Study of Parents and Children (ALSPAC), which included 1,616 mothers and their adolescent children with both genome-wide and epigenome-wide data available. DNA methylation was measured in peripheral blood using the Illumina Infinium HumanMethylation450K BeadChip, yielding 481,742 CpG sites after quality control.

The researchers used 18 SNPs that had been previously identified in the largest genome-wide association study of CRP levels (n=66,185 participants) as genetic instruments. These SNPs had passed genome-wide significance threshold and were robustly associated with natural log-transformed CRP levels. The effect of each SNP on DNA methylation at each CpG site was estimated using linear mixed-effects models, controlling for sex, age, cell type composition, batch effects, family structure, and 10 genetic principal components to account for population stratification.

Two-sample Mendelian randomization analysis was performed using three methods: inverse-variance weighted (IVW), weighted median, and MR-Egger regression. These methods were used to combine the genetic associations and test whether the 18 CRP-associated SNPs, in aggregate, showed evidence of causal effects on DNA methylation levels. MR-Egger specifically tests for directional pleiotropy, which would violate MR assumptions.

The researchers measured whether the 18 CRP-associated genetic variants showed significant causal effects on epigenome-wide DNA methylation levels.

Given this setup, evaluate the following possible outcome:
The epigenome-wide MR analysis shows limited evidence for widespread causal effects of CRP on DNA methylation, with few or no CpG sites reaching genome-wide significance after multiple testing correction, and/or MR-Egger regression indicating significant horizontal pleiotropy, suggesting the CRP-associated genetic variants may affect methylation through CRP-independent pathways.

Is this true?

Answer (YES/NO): YES